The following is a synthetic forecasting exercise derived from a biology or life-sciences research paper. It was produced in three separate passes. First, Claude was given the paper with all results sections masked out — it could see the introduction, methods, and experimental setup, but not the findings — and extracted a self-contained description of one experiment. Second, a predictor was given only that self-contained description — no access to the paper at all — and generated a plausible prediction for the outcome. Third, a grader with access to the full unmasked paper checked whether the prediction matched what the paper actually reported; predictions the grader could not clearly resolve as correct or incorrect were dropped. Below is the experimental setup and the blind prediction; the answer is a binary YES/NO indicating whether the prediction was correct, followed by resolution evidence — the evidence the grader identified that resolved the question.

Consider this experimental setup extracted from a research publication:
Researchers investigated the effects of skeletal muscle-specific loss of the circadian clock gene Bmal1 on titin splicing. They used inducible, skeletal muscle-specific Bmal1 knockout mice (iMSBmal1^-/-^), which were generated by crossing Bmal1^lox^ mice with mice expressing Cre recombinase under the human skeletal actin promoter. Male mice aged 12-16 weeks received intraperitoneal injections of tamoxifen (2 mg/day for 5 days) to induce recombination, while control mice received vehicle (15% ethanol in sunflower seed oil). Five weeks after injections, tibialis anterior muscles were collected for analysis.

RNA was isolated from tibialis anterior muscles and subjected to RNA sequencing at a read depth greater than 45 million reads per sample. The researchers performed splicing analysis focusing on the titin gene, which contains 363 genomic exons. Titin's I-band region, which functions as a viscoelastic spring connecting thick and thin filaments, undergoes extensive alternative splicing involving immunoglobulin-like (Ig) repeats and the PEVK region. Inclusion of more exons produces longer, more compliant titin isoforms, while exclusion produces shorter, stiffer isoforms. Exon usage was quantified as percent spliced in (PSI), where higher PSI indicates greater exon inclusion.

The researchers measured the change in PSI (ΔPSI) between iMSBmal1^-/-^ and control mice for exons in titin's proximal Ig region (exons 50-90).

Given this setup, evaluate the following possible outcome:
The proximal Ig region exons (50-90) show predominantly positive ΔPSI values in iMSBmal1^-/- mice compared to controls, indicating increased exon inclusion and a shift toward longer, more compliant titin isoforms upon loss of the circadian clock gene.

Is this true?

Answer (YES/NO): YES